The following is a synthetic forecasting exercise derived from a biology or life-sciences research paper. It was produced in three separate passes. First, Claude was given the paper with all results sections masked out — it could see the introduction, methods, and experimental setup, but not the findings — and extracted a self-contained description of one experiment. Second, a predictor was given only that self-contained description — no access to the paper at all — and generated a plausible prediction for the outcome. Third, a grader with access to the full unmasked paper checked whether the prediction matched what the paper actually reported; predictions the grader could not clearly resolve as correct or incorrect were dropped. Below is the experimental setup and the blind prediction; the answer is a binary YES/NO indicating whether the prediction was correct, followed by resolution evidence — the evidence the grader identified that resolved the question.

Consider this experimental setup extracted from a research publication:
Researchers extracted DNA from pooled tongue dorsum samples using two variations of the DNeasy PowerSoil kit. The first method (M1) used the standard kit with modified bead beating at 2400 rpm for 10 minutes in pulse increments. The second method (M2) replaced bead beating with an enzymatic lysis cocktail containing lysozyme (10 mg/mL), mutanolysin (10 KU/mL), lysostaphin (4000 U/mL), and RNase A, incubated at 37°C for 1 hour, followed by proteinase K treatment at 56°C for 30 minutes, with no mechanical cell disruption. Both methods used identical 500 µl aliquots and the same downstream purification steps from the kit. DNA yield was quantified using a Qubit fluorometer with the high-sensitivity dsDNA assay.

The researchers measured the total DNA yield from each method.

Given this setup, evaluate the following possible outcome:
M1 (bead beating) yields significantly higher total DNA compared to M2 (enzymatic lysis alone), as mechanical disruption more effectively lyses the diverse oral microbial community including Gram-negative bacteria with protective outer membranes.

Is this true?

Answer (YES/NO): NO